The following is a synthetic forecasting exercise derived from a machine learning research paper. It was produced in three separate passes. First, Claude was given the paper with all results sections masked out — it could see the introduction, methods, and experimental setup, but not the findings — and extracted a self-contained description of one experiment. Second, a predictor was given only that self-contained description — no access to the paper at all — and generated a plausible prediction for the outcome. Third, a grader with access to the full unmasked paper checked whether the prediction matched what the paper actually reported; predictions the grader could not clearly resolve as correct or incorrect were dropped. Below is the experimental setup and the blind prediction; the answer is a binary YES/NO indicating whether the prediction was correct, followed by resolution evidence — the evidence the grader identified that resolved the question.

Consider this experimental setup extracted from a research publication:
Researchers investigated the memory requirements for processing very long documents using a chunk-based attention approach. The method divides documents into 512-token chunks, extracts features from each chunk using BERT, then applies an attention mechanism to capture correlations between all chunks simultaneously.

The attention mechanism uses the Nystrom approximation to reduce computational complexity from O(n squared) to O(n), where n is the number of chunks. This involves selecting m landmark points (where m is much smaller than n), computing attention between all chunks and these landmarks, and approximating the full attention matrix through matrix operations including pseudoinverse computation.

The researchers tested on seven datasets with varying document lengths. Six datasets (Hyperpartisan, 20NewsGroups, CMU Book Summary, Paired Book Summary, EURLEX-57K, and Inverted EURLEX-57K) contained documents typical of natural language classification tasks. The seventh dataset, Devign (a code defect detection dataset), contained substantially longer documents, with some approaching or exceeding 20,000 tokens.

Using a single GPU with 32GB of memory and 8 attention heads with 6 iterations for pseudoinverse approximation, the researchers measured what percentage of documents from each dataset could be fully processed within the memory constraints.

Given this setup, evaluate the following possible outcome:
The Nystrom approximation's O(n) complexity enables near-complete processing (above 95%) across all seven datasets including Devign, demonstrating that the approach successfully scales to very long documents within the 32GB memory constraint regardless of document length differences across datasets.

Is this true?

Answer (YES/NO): YES